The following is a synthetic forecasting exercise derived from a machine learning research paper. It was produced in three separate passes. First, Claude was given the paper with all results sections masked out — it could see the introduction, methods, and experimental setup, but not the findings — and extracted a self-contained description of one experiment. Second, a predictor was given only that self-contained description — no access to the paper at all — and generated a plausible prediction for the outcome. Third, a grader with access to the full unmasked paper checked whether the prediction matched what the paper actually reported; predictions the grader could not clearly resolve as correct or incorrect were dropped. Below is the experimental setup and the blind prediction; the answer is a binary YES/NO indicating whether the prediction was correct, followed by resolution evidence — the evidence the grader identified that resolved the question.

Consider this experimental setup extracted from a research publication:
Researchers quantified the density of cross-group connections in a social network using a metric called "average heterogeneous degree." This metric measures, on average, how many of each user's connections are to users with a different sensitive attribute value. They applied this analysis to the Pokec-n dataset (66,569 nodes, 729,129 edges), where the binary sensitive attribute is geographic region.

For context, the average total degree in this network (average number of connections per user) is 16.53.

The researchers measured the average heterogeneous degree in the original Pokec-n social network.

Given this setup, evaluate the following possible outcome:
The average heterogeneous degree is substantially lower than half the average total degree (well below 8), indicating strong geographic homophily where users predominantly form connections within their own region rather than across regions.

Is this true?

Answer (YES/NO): YES